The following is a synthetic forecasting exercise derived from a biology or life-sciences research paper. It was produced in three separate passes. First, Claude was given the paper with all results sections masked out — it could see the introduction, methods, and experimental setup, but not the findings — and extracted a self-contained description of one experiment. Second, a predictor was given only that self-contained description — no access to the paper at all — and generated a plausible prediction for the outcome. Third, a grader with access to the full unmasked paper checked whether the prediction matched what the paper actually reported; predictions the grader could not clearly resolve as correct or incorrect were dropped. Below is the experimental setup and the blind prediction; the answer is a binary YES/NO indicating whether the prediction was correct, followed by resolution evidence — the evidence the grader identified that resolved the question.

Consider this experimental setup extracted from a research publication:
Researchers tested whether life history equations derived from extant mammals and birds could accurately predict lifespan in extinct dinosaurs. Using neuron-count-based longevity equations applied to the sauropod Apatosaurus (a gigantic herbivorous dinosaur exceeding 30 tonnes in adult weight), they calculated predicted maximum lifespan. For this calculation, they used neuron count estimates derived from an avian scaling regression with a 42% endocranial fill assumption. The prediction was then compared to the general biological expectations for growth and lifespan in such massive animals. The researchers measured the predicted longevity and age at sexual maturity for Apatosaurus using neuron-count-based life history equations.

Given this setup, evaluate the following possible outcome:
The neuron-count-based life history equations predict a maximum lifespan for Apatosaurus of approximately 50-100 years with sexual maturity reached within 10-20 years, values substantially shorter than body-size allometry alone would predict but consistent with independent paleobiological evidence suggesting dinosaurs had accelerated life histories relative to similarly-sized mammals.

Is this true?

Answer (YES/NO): NO